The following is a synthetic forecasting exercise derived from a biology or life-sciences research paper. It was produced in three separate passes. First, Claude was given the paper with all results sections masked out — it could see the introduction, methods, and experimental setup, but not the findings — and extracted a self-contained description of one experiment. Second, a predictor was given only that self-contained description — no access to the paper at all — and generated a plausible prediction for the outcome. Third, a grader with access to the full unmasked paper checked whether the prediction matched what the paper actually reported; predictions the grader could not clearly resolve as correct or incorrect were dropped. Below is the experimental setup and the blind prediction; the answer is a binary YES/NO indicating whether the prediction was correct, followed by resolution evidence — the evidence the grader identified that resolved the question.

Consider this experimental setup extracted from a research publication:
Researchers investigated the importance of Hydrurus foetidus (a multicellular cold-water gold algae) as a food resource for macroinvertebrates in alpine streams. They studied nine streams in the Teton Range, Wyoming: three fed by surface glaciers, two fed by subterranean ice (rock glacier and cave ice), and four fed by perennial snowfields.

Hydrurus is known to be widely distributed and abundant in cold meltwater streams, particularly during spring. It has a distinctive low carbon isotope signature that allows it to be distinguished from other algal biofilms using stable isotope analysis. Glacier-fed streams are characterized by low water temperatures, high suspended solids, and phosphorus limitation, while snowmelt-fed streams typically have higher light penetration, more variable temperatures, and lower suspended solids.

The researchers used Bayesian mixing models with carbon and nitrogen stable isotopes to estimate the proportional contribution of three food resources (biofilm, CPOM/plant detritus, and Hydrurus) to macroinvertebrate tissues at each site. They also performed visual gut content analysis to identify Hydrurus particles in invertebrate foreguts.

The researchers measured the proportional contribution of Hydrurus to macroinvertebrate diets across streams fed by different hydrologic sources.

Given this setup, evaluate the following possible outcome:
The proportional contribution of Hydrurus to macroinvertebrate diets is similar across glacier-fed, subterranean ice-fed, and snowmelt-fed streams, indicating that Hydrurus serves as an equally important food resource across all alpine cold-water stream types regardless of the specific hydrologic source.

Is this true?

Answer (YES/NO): NO